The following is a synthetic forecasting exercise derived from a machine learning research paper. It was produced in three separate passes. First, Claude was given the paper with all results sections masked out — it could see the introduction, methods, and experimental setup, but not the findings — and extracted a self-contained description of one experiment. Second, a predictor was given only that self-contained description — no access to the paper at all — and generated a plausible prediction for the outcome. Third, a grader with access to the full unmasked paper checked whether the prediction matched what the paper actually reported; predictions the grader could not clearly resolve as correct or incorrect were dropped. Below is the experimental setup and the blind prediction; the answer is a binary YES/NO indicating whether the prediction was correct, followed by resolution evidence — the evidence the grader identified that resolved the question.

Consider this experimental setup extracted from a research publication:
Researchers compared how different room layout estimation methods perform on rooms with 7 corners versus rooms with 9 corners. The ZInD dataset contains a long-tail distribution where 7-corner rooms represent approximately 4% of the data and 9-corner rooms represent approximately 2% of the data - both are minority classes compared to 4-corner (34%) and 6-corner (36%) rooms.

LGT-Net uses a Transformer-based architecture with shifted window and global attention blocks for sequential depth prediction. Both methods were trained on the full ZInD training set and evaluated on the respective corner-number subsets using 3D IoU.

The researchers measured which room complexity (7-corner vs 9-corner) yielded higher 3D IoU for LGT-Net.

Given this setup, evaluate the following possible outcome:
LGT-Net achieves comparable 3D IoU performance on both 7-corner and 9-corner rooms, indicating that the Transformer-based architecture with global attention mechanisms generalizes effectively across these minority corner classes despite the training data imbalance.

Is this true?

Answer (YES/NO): YES